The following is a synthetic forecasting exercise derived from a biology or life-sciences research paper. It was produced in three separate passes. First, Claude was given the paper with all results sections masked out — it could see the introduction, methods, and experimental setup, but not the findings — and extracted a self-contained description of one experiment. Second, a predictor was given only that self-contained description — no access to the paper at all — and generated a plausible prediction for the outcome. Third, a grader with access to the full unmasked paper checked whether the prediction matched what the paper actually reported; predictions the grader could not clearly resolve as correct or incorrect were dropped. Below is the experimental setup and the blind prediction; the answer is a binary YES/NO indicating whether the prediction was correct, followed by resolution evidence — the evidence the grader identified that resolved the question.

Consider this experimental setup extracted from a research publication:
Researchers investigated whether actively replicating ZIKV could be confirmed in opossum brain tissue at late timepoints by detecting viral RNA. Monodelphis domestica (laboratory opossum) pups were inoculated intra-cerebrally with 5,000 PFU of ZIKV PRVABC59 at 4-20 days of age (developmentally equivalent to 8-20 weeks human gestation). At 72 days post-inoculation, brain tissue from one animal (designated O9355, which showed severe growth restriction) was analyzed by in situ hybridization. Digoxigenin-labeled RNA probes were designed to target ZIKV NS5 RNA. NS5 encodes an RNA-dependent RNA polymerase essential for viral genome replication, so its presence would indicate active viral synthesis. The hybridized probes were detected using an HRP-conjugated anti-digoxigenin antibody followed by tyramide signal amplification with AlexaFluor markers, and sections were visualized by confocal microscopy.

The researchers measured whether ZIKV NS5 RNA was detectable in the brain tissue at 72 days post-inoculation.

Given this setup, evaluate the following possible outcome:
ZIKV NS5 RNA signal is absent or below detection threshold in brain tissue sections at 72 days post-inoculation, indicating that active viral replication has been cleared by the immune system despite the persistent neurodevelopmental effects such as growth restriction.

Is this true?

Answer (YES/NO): NO